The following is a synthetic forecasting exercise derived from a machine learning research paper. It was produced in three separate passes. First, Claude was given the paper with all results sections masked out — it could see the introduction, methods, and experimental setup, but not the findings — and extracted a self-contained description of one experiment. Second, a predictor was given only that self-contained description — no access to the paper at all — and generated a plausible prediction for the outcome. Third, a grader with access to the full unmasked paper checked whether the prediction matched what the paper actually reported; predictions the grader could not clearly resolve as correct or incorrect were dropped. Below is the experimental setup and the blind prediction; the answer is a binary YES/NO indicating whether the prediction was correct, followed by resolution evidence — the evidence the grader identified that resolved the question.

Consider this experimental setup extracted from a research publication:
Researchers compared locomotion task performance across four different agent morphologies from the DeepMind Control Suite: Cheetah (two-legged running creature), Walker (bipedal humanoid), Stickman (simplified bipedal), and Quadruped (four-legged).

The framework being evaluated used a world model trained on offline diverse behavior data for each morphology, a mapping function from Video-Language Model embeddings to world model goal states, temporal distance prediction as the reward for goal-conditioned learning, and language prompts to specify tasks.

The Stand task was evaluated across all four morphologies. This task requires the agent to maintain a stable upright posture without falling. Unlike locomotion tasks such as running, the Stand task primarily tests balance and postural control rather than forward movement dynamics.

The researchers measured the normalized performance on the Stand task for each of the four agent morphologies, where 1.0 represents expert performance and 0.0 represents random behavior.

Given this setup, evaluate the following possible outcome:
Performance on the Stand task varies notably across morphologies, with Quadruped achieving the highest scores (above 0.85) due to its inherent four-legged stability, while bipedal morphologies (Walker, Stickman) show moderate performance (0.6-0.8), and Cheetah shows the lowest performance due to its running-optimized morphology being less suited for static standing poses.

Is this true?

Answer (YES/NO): NO